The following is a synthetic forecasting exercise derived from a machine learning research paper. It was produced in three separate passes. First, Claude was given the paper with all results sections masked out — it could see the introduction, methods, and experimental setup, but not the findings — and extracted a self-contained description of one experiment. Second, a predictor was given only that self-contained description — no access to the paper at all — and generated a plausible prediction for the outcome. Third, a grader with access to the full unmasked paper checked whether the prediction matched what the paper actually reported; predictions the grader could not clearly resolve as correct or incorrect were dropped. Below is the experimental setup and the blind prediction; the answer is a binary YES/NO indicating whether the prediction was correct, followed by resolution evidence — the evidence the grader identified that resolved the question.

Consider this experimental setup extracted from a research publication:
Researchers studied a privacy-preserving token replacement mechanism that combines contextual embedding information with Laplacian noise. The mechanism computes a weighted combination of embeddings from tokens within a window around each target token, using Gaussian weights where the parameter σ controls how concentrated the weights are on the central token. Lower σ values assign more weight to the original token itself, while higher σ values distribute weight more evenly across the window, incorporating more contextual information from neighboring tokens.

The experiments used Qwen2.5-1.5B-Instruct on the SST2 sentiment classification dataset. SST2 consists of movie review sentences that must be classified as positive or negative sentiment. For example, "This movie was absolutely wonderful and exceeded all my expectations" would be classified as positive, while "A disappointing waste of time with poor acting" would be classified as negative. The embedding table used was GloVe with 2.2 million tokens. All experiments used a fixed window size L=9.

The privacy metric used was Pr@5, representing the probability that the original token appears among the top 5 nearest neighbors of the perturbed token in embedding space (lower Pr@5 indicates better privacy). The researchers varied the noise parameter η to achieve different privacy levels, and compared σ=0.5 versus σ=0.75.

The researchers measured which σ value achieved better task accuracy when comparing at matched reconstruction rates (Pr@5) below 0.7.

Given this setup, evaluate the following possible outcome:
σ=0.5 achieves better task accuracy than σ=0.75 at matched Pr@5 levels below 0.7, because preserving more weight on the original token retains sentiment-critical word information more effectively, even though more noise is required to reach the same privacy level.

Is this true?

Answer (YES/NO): NO